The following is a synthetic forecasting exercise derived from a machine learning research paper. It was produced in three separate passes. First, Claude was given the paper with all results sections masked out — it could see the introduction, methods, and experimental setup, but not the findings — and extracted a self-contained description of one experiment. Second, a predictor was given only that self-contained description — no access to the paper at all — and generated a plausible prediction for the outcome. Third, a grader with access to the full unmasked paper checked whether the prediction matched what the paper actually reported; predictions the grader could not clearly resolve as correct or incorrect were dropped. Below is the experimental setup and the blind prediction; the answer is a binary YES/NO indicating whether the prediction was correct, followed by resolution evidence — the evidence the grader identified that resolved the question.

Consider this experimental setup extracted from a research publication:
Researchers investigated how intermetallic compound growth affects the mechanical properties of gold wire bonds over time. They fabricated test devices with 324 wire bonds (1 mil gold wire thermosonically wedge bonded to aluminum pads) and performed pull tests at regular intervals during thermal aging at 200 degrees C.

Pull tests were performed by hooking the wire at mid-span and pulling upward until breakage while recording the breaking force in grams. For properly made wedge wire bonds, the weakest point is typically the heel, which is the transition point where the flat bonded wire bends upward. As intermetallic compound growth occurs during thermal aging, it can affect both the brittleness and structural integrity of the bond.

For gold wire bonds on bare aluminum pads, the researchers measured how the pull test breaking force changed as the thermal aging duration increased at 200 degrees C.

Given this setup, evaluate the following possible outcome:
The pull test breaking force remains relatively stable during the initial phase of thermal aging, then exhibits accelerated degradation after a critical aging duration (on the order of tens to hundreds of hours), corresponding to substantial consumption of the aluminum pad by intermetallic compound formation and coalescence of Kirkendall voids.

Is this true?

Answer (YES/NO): NO